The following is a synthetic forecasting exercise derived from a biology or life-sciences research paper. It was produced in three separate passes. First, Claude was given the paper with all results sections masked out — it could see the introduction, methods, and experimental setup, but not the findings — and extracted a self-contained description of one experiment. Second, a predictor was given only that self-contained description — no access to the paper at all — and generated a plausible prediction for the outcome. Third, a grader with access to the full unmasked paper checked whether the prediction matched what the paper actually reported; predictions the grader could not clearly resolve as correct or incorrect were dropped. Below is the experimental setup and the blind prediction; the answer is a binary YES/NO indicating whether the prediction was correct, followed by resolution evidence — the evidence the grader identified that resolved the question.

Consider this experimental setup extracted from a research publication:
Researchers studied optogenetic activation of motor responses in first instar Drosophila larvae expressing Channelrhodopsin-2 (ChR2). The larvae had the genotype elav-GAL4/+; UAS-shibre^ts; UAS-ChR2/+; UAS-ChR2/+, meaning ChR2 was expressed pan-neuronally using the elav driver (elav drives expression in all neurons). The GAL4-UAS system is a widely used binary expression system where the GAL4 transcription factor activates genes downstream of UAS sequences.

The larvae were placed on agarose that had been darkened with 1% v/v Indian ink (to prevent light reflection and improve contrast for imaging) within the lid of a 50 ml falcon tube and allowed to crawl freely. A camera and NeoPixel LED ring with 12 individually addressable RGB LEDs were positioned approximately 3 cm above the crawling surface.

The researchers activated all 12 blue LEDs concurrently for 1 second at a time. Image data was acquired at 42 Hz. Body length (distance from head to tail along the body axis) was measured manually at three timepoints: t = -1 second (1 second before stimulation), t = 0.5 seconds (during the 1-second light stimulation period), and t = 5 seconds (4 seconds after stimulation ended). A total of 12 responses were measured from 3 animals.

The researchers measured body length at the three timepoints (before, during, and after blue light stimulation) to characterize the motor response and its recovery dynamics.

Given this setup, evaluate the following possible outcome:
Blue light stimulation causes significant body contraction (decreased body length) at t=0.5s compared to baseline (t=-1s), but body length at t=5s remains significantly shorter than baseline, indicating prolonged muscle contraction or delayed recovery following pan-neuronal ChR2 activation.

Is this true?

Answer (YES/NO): NO